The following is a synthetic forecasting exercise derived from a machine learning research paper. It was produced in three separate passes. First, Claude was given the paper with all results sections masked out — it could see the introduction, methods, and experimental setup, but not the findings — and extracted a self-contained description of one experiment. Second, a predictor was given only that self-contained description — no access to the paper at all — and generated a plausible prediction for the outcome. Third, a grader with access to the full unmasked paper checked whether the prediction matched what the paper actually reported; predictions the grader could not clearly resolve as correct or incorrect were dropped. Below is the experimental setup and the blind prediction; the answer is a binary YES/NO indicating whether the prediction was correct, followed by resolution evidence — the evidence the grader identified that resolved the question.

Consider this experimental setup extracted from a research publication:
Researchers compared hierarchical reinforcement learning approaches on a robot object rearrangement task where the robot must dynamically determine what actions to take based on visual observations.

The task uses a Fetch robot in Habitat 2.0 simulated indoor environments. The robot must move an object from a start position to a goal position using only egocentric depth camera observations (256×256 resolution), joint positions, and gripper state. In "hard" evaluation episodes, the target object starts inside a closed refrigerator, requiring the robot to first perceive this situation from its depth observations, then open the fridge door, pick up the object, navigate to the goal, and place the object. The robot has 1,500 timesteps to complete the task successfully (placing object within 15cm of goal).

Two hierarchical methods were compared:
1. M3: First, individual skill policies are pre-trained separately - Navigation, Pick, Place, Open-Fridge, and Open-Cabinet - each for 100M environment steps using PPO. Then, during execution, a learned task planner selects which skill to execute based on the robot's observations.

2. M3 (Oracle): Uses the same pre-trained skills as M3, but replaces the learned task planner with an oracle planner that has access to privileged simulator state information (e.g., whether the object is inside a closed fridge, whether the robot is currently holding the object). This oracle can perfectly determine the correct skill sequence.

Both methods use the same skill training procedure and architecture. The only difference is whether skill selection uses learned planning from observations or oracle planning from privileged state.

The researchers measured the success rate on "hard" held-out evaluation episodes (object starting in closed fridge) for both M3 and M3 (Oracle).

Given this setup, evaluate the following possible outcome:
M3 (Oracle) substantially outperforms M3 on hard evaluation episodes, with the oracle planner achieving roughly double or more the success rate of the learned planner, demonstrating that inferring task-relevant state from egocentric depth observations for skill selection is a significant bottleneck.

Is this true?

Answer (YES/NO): NO